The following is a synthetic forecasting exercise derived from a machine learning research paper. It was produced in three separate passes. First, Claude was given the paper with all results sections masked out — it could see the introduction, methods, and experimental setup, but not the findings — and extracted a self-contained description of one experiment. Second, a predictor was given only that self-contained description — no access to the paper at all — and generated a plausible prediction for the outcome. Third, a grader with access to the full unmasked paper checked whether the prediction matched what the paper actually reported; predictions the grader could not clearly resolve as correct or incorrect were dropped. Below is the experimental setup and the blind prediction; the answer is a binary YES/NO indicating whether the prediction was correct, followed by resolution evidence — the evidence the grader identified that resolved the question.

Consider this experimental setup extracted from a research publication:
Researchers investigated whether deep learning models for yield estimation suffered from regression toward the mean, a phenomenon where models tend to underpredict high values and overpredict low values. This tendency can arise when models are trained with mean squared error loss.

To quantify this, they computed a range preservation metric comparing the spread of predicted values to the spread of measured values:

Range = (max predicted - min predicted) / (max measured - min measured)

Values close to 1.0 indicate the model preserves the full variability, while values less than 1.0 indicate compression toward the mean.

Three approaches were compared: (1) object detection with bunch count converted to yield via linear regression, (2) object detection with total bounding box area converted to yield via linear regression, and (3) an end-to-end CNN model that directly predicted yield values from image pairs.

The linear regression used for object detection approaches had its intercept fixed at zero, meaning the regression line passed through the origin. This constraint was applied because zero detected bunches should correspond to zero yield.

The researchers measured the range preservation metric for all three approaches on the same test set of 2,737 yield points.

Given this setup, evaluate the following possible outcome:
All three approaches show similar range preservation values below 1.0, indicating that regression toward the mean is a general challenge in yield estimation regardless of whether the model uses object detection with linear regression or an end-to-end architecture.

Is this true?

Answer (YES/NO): NO